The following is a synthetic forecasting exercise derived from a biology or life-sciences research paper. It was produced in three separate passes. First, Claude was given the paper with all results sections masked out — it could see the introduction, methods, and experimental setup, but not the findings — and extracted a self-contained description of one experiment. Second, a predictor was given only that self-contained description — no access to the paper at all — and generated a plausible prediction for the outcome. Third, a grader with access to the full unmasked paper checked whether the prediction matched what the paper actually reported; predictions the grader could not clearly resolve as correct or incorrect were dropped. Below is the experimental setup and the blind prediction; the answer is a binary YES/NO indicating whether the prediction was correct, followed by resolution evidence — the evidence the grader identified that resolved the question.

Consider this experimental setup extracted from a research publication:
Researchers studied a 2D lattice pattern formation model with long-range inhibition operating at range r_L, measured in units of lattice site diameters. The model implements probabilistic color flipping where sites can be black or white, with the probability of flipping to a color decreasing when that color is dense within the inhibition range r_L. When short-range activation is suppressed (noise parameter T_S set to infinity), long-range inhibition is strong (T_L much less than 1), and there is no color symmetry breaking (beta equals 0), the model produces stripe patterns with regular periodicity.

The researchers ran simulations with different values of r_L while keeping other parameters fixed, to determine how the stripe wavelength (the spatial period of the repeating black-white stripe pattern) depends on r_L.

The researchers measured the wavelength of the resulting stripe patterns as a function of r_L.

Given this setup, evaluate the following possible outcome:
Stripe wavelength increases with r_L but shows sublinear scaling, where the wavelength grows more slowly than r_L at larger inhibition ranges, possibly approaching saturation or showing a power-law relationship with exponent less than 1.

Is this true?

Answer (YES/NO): NO